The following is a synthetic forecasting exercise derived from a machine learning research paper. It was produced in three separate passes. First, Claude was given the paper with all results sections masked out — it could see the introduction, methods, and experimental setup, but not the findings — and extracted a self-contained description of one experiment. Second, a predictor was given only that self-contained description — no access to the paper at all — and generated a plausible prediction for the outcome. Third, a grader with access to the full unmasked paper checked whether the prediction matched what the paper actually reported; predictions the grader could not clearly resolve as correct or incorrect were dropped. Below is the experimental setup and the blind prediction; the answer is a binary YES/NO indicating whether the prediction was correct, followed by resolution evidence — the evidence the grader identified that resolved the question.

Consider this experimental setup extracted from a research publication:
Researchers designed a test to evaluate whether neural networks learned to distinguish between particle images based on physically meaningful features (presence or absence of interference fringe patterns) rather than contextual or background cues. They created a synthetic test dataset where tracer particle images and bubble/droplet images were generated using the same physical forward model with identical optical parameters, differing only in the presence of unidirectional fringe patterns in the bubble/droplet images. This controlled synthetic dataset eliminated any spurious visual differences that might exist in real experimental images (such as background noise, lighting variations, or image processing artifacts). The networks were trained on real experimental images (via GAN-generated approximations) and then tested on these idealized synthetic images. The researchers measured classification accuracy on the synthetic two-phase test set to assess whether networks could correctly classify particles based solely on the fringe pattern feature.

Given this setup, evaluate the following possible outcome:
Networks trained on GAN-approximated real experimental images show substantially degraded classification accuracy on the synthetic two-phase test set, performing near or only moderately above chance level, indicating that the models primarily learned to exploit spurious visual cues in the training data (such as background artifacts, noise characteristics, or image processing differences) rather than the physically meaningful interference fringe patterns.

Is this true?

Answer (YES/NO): NO